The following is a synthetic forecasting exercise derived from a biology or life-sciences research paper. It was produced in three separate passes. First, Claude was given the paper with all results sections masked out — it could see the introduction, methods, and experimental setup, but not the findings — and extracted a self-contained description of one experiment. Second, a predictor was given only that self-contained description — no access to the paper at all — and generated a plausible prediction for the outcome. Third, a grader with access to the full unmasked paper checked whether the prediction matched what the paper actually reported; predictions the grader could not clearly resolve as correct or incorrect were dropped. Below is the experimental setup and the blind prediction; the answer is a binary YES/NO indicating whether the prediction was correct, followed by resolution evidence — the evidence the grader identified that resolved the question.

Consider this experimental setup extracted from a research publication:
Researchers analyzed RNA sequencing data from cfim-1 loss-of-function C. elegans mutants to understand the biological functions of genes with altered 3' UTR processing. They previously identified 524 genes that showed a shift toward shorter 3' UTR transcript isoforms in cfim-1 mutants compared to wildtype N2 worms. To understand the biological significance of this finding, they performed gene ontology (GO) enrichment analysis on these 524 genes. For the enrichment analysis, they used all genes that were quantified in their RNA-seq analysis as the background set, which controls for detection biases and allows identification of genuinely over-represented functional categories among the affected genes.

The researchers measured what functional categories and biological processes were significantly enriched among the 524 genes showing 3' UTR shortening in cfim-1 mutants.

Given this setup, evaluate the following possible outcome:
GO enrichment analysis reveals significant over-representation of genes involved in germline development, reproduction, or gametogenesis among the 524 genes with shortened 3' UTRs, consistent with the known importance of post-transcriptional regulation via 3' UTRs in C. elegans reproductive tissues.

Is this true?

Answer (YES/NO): YES